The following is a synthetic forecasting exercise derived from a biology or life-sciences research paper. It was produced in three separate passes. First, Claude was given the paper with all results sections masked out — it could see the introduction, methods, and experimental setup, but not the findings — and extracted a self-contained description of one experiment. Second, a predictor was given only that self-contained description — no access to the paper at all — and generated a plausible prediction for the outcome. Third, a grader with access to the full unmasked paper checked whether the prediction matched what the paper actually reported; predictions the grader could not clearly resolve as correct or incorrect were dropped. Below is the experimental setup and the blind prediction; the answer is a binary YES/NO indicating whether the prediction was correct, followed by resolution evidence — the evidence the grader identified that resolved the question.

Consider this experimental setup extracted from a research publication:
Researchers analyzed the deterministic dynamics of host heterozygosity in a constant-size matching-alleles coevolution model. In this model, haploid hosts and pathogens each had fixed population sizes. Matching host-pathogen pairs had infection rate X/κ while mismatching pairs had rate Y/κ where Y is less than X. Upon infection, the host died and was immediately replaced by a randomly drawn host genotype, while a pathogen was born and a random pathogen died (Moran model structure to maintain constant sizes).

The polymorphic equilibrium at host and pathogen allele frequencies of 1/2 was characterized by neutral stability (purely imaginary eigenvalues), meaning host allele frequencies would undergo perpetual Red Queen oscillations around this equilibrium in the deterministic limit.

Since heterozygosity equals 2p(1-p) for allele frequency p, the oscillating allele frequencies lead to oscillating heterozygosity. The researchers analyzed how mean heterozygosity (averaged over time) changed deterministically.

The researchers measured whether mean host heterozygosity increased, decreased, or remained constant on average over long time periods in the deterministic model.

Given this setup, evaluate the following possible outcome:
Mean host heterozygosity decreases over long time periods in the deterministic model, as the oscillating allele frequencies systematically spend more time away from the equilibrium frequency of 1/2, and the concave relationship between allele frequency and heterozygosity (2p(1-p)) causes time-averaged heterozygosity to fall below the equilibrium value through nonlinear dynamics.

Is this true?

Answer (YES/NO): NO